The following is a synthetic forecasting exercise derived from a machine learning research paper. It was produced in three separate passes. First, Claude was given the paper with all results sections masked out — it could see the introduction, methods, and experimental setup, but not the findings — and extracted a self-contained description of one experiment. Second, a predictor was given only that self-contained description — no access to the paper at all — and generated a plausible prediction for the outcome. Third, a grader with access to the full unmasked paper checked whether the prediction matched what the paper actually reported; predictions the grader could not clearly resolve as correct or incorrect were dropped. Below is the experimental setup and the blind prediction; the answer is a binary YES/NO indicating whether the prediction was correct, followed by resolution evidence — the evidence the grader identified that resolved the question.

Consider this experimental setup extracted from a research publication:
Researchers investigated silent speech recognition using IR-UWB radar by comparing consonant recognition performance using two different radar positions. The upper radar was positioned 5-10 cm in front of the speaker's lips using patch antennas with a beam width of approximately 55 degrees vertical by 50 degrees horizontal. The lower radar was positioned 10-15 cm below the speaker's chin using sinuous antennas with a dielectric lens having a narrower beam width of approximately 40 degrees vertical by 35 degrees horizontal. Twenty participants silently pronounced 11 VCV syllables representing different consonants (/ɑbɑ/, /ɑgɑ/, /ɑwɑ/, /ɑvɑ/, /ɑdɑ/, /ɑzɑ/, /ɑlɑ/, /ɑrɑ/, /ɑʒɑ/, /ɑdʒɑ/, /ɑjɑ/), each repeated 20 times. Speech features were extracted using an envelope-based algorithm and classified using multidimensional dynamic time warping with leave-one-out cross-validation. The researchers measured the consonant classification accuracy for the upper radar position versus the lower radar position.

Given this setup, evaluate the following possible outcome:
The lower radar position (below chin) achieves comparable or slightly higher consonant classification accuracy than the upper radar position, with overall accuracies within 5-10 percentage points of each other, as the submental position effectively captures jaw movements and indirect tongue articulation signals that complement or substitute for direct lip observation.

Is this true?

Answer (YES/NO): NO